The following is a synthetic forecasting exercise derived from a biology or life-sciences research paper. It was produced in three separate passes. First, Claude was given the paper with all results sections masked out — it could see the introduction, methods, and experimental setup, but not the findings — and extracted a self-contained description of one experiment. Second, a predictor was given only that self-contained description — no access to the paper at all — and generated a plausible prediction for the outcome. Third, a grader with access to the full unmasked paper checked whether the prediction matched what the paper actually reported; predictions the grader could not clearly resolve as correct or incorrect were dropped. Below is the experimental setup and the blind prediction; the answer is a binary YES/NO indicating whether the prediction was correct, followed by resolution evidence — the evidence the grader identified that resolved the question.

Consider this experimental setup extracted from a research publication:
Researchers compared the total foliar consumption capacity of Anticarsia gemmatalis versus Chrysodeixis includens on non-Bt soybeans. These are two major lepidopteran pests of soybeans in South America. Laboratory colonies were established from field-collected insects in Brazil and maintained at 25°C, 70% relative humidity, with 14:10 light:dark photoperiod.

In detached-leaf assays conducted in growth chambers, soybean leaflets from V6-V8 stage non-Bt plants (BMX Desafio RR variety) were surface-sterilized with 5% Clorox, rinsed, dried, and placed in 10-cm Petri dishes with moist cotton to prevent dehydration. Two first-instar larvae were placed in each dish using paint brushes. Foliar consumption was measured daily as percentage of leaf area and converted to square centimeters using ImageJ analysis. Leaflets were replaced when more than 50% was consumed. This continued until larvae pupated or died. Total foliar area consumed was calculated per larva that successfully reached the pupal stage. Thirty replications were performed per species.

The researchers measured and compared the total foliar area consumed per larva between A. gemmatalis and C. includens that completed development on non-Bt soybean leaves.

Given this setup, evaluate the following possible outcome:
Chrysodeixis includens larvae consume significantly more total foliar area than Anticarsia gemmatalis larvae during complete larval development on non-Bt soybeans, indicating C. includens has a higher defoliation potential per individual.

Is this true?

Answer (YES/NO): YES